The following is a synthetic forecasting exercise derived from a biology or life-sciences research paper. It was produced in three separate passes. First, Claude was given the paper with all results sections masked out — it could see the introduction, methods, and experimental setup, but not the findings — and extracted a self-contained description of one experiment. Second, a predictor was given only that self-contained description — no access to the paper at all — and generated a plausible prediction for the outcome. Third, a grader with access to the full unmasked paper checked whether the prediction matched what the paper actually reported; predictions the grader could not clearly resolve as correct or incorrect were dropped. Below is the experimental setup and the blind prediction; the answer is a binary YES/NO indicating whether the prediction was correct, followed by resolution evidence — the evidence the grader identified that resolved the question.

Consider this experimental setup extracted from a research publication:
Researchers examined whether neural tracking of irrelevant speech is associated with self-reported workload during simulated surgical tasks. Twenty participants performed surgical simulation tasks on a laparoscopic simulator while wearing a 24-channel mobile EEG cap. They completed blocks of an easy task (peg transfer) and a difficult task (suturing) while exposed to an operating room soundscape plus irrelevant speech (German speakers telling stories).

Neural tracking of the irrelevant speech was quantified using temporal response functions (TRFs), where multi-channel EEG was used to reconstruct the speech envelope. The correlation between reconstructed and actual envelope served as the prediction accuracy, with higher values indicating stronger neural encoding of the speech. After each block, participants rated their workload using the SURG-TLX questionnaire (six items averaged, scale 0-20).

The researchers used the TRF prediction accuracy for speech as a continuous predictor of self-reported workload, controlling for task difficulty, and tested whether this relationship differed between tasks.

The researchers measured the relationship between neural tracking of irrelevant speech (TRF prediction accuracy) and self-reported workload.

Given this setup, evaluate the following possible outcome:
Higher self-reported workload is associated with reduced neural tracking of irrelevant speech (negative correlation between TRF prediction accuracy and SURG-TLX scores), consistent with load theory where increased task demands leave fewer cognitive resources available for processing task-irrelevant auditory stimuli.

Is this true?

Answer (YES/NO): YES